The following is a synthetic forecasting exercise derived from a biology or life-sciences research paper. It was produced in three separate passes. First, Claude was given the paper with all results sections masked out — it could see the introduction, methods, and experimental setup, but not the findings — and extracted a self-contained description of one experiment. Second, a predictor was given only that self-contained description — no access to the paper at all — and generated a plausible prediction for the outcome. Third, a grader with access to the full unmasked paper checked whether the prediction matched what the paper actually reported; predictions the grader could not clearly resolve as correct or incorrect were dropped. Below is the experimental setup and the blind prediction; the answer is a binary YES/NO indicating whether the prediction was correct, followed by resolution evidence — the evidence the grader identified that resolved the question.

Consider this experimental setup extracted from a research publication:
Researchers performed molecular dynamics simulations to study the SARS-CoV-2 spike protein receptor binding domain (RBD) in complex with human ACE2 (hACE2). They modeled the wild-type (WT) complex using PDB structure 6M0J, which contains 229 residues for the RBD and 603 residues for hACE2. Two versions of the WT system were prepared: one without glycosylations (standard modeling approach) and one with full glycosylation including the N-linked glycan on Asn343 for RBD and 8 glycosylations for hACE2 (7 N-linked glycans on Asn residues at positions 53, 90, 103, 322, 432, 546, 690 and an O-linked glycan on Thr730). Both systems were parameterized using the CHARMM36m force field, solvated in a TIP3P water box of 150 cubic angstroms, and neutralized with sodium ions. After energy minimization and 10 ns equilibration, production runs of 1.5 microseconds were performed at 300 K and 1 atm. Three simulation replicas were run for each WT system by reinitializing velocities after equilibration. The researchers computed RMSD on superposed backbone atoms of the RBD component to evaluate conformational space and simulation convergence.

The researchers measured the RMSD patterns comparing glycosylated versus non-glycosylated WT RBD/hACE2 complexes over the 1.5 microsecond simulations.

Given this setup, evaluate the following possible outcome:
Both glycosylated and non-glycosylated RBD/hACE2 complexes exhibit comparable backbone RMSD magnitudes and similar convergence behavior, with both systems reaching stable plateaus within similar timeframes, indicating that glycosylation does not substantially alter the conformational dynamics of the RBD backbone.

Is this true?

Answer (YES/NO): NO